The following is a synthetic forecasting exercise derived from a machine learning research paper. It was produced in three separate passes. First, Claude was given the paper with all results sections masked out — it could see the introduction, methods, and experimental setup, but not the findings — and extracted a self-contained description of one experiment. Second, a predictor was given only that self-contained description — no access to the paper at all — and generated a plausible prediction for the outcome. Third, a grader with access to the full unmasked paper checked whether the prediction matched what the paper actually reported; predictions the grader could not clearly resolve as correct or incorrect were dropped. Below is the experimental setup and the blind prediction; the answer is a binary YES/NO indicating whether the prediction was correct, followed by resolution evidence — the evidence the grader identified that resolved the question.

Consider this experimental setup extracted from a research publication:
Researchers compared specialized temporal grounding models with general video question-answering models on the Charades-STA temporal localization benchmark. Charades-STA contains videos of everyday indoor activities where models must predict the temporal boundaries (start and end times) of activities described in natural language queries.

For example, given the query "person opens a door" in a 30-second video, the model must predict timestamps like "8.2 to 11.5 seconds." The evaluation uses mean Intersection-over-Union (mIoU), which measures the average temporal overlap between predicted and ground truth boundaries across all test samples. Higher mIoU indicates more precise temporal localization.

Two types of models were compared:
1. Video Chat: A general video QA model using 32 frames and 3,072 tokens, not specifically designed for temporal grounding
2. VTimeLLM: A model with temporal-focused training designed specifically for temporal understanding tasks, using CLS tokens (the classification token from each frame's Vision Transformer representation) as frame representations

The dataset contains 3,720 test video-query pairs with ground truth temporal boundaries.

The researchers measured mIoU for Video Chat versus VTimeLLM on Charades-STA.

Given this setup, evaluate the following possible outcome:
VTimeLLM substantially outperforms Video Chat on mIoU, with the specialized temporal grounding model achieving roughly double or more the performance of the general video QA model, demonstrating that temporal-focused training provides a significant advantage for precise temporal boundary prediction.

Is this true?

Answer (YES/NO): YES